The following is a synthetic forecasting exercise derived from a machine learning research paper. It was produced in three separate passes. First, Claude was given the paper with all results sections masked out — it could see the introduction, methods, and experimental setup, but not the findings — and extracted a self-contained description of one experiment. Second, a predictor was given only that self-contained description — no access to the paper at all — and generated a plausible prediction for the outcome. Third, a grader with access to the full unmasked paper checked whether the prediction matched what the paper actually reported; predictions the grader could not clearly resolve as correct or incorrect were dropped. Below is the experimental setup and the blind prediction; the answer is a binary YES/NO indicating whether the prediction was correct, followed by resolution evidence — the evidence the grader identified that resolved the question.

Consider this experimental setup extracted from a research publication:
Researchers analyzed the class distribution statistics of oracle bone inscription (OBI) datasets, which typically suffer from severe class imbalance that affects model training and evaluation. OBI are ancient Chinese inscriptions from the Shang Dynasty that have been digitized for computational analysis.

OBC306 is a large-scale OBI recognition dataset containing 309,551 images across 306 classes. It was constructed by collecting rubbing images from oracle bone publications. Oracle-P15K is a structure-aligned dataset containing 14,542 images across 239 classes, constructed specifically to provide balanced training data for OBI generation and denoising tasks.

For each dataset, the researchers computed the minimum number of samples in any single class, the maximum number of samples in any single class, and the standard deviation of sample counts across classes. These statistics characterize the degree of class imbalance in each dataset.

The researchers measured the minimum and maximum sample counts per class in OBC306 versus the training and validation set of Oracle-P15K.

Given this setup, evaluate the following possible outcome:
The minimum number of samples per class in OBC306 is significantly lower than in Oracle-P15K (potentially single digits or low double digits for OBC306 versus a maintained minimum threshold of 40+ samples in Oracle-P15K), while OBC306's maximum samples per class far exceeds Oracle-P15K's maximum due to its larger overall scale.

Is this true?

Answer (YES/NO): YES